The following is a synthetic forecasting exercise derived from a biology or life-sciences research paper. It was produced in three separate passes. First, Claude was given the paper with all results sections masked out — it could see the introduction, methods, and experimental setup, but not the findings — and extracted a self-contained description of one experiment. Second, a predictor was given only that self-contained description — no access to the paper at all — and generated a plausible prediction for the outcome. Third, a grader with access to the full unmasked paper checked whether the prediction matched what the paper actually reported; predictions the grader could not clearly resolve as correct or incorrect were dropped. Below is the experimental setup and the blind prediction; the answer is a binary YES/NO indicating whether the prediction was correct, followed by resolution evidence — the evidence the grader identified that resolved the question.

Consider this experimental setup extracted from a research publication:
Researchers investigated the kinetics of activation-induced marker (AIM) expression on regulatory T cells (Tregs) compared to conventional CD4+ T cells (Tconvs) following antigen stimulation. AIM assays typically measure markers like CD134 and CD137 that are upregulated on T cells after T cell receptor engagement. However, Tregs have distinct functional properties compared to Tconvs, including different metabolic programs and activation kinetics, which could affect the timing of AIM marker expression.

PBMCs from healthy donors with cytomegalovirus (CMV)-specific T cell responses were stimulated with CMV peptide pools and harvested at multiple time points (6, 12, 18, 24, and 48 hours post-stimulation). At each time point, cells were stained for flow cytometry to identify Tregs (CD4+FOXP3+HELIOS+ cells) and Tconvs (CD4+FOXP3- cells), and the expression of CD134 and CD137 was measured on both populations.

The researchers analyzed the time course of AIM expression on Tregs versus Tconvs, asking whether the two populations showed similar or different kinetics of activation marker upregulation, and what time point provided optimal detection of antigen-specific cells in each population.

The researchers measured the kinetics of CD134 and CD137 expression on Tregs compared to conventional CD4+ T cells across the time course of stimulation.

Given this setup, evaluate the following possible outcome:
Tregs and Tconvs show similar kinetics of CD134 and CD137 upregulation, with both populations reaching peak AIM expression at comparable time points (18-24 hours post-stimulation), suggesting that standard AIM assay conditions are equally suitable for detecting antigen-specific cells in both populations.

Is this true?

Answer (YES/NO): NO